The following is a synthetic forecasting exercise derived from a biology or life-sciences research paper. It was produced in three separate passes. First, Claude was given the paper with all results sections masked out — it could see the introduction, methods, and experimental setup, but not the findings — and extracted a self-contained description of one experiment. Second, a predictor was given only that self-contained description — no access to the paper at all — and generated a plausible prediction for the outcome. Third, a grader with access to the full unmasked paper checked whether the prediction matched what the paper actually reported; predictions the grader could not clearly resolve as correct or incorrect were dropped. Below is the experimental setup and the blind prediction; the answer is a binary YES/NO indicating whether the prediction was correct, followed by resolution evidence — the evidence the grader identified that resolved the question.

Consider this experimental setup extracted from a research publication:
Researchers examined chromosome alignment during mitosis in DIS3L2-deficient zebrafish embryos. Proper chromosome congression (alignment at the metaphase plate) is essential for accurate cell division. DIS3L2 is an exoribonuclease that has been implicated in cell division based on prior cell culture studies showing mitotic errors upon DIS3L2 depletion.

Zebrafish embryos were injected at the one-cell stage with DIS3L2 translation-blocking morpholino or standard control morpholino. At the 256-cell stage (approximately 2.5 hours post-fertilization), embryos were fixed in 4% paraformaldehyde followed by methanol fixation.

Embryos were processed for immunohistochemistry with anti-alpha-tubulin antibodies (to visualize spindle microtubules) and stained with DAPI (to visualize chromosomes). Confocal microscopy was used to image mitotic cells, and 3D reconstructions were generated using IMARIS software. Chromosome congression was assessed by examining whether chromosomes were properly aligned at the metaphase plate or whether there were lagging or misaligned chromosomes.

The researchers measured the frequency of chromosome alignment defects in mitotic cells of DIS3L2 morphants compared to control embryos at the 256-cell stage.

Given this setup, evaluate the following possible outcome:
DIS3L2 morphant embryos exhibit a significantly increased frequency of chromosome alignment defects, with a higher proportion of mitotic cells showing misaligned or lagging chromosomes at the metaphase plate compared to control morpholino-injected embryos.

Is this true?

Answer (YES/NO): YES